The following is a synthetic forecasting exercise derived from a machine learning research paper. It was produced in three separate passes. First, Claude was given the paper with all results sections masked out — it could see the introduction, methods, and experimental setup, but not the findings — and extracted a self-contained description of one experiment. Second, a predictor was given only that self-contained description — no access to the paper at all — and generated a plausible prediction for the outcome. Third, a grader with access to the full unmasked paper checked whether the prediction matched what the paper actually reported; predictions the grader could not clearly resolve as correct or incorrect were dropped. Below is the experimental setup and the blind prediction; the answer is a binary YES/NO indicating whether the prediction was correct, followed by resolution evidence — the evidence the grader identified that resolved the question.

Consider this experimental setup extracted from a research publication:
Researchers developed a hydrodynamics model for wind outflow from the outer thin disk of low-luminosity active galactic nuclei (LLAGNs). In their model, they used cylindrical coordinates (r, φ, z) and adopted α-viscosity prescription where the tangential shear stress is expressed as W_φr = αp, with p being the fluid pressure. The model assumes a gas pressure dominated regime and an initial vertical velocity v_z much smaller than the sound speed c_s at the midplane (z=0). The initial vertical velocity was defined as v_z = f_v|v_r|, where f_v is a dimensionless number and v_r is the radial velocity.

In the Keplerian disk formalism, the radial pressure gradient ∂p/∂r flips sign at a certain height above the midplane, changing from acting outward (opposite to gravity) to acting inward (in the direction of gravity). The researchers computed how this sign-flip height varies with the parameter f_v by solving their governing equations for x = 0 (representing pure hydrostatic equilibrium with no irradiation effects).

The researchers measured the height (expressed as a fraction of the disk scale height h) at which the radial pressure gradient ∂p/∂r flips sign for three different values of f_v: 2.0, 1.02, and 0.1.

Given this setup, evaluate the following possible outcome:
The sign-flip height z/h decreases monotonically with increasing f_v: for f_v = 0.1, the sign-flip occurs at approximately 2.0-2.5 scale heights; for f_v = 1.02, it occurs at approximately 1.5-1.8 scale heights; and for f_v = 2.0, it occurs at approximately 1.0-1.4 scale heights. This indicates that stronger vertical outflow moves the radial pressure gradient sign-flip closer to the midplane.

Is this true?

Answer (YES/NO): NO